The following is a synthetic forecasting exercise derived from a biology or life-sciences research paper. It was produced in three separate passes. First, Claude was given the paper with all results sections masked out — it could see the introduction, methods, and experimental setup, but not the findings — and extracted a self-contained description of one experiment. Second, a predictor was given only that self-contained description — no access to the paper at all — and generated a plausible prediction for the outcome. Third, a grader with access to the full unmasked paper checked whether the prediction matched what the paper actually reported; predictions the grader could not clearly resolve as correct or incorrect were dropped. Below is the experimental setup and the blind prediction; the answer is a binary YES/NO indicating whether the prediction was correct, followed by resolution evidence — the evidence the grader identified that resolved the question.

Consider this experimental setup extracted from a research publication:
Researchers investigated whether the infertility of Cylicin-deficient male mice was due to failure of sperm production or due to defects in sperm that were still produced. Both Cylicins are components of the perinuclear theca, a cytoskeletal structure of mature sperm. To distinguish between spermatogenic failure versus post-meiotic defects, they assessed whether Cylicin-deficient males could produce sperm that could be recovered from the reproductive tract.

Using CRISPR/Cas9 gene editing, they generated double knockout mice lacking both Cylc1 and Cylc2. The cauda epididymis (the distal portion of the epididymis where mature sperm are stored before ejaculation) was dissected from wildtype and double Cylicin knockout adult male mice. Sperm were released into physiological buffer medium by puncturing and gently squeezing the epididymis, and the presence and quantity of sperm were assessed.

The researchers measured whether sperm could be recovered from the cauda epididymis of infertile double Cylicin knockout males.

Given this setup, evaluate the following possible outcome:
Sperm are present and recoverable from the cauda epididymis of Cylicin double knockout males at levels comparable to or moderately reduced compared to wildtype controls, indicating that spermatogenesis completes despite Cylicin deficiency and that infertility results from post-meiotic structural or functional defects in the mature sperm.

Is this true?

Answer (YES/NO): NO